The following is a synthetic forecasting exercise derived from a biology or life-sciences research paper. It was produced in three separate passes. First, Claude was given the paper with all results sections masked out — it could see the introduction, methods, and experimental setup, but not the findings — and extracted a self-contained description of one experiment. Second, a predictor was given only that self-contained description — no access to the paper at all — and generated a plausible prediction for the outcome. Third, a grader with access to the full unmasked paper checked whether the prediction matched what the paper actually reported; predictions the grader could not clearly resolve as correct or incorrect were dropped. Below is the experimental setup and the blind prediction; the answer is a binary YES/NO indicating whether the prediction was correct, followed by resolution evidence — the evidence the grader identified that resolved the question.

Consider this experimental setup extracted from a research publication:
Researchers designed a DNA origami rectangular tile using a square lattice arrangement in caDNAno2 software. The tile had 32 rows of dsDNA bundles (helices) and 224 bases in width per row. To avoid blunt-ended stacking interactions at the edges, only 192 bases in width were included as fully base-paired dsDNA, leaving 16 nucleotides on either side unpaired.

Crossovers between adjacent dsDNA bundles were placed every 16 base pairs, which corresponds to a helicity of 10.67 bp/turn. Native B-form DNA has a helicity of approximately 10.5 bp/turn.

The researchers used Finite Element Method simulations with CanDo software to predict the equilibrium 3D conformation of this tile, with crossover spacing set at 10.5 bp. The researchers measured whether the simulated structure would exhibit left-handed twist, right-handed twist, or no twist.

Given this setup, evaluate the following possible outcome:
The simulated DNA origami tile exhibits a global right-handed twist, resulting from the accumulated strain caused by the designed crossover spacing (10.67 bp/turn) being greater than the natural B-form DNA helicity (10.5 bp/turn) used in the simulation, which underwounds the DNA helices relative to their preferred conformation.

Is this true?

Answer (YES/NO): YES